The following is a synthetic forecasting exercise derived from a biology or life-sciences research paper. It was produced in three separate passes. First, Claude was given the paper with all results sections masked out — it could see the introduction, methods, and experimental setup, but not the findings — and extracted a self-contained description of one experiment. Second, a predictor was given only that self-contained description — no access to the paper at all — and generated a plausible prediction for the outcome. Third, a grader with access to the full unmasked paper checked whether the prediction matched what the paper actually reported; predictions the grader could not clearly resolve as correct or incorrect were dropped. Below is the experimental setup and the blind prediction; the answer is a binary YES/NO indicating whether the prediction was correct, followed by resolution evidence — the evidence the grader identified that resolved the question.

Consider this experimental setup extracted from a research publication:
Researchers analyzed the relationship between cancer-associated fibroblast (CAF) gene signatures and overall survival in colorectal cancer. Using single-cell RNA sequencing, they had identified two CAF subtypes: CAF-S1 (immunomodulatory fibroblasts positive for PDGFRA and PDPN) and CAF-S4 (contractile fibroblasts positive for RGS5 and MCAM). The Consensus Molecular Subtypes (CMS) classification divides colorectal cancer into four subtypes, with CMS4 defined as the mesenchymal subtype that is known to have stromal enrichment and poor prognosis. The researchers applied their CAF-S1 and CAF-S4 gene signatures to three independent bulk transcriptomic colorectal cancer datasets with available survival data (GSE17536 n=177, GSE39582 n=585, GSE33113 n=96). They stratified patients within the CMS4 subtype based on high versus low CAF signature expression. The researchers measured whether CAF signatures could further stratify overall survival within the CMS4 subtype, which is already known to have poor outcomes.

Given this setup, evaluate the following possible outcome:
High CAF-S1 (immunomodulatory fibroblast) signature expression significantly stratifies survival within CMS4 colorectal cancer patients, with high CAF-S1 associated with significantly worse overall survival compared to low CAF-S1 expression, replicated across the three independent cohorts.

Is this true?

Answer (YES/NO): YES